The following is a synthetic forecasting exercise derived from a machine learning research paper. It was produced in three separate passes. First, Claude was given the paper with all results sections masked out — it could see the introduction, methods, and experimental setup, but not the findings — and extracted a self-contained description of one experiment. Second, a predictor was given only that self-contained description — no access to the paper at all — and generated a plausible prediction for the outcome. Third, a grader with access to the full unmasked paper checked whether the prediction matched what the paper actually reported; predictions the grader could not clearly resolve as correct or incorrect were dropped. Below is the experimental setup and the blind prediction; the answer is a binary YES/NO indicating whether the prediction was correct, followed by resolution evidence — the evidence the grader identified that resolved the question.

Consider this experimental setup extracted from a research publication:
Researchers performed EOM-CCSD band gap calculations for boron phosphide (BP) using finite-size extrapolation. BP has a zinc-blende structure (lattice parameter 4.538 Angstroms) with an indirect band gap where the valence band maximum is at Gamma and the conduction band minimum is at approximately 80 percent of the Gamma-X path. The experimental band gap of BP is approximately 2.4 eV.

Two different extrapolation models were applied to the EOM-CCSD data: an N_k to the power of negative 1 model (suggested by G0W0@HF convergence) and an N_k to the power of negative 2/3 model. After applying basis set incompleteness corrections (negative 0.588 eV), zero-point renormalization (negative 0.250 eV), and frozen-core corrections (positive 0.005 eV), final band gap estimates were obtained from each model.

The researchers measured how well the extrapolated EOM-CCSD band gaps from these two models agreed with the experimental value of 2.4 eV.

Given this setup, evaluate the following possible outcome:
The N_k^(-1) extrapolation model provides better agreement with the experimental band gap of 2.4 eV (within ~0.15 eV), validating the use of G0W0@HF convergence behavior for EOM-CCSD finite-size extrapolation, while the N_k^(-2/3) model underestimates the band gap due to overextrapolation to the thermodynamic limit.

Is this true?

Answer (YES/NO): NO